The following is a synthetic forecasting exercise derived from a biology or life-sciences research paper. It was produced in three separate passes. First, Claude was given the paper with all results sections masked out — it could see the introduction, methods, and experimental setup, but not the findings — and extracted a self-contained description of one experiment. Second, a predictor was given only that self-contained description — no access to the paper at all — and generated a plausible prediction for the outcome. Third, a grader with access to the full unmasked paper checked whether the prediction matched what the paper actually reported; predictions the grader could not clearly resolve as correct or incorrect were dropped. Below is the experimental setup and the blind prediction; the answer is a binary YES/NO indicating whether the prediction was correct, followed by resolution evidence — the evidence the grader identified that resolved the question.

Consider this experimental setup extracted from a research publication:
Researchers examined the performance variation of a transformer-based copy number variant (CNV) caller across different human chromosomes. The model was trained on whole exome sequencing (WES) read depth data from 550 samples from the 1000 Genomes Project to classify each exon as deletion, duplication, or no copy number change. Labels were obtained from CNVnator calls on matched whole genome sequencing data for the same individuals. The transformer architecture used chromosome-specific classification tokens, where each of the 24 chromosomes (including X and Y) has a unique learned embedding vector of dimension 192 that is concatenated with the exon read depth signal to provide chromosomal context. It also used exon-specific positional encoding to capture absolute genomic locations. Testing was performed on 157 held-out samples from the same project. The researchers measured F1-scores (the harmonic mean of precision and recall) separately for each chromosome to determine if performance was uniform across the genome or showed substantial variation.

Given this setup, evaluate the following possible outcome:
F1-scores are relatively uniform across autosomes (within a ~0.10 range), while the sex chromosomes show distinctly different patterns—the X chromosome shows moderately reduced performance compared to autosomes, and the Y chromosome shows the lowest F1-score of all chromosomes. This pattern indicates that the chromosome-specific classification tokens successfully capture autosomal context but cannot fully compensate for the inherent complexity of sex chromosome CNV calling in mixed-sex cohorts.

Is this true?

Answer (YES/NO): NO